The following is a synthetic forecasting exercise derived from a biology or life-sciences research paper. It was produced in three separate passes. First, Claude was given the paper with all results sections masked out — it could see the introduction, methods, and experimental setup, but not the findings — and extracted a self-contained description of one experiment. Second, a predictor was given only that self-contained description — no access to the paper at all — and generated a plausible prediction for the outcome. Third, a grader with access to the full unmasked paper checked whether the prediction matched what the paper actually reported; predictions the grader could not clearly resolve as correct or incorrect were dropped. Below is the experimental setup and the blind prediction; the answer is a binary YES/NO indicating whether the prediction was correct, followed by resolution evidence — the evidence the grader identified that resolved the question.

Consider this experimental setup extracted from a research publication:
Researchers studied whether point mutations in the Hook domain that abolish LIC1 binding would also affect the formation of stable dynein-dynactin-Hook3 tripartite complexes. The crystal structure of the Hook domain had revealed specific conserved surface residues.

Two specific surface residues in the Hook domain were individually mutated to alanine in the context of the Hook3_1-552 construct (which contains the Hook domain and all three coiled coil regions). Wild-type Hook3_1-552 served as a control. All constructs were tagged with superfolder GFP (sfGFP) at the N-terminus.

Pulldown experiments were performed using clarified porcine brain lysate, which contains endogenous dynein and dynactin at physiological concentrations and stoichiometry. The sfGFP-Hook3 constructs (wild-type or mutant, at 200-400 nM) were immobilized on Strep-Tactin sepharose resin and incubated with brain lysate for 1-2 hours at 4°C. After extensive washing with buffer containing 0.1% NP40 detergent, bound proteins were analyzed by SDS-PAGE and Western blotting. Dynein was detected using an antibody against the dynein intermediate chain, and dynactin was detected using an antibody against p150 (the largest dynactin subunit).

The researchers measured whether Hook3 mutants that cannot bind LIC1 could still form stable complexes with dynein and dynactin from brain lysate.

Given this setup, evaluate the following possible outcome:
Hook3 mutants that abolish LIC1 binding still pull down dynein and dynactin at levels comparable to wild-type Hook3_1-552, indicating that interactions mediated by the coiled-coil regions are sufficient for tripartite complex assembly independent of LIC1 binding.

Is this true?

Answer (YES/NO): NO